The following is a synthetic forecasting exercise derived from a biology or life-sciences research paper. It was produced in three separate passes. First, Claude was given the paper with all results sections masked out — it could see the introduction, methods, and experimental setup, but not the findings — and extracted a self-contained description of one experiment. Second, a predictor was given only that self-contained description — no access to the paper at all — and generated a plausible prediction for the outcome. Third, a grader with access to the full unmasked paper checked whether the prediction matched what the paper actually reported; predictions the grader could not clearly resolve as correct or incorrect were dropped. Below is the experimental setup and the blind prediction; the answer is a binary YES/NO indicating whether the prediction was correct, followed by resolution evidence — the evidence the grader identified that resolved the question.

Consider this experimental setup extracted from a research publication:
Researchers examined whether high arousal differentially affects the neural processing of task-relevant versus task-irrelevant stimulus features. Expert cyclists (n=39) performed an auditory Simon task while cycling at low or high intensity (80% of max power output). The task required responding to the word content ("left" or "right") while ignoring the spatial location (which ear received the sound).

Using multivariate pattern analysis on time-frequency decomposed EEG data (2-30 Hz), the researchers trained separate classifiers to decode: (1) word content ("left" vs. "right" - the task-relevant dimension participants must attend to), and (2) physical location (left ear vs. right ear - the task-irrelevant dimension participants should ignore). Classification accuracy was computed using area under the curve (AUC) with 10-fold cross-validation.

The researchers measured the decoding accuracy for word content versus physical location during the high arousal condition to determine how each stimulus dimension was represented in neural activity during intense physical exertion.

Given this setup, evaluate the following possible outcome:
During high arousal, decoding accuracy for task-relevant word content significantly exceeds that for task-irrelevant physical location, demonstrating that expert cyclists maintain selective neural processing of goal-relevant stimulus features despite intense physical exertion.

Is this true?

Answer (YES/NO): YES